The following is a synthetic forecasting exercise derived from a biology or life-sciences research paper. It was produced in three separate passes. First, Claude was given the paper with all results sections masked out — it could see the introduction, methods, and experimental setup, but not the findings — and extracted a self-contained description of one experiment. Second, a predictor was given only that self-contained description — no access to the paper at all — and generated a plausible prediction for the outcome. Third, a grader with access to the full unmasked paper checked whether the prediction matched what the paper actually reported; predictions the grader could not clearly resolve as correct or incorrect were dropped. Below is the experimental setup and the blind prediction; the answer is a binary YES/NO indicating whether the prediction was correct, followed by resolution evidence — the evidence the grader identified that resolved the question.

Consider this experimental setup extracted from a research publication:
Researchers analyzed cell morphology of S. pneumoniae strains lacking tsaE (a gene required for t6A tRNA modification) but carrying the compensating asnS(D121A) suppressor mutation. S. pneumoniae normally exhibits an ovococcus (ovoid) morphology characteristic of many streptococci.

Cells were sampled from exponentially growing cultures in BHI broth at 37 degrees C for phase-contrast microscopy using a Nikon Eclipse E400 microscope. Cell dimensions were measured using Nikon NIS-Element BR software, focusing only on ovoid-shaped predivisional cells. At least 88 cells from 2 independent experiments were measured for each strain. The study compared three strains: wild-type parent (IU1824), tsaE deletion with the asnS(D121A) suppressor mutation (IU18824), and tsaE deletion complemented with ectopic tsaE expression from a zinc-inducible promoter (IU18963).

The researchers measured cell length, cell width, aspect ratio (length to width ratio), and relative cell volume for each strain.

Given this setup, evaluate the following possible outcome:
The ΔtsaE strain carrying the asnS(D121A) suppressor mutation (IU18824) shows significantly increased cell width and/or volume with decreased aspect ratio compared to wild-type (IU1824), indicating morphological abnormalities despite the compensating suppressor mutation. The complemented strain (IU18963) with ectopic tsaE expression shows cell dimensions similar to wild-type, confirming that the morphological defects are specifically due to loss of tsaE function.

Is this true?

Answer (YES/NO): NO